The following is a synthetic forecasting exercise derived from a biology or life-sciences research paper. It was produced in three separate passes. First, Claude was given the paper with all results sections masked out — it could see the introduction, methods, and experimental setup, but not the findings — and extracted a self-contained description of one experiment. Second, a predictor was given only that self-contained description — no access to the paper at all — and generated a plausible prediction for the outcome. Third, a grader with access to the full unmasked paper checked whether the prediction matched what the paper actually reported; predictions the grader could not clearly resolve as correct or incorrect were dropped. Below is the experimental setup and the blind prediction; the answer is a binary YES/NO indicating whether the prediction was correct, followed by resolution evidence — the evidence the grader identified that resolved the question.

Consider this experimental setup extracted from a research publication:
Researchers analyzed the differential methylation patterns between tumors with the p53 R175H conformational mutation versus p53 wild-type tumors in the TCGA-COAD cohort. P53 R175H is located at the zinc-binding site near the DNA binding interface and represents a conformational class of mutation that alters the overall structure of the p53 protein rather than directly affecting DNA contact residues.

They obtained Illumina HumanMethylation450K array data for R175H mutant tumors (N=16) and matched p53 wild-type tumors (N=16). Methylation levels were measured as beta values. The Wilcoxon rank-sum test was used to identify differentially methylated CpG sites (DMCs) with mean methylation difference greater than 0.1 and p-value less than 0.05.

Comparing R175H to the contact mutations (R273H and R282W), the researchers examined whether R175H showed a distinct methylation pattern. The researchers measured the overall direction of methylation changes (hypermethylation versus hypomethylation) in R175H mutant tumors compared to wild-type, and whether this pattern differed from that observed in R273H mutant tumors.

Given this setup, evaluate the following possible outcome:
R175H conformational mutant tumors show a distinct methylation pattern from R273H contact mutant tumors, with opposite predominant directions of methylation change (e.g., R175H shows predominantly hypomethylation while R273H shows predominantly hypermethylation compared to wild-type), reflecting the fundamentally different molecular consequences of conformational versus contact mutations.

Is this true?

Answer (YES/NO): YES